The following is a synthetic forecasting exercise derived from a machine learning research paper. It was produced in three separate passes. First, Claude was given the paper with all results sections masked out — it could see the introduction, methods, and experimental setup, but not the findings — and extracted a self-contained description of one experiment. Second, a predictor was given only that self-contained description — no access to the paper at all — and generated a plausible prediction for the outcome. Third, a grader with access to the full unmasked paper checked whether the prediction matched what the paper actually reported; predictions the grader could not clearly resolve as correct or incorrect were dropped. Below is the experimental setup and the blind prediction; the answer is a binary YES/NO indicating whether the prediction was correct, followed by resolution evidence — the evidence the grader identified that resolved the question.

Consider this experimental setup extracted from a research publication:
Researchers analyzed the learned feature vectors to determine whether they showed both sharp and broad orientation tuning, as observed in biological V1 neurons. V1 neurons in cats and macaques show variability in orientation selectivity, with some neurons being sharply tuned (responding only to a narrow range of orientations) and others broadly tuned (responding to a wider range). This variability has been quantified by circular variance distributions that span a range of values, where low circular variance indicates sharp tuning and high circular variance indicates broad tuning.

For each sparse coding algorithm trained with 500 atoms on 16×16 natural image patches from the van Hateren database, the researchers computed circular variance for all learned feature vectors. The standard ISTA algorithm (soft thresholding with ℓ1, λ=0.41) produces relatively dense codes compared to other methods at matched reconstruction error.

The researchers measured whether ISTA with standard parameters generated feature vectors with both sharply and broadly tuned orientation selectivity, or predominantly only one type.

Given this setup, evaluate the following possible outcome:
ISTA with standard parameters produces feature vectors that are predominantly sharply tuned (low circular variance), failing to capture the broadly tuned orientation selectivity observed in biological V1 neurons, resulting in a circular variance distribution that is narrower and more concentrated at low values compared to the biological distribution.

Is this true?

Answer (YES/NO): YES